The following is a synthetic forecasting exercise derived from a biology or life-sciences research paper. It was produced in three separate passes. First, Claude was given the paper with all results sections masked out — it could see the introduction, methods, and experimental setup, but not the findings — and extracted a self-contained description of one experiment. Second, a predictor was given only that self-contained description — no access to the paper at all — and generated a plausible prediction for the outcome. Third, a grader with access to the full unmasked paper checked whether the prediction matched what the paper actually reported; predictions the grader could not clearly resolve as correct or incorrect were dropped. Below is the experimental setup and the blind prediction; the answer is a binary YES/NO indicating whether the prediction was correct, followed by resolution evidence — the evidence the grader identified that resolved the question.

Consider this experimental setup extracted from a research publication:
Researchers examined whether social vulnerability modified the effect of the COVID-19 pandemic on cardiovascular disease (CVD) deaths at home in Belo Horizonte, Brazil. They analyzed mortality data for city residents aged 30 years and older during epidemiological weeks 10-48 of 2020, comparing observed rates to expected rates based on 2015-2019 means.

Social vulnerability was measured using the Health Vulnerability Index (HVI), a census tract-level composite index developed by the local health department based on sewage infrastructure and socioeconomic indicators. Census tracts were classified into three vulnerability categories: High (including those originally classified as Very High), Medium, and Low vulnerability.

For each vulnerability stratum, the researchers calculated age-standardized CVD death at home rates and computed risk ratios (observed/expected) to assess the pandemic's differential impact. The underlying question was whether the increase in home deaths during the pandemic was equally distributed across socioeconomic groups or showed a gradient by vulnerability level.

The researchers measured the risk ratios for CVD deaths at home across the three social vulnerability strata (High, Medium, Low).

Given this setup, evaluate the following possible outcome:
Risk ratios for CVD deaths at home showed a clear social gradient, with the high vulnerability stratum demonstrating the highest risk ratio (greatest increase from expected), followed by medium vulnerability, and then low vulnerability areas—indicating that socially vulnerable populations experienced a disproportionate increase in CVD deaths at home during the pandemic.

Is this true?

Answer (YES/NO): YES